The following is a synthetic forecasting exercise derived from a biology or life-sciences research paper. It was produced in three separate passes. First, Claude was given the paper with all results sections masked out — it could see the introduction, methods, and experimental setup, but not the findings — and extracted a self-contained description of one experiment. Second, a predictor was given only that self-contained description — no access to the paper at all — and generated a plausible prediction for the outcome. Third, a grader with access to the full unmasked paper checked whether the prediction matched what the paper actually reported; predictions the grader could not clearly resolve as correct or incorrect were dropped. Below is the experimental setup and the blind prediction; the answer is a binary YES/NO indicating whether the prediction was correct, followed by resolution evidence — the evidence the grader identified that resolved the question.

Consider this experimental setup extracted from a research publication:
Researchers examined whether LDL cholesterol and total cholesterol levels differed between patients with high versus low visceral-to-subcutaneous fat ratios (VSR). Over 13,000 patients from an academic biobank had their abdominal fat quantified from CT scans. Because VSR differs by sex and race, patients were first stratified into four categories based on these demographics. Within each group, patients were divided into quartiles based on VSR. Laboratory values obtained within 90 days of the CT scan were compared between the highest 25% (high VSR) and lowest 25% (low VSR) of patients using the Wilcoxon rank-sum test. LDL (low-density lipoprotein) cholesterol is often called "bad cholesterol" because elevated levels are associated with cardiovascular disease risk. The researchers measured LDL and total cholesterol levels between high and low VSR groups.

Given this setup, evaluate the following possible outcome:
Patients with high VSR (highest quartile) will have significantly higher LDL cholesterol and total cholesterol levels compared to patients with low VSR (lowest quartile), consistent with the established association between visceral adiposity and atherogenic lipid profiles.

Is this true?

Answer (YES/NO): NO